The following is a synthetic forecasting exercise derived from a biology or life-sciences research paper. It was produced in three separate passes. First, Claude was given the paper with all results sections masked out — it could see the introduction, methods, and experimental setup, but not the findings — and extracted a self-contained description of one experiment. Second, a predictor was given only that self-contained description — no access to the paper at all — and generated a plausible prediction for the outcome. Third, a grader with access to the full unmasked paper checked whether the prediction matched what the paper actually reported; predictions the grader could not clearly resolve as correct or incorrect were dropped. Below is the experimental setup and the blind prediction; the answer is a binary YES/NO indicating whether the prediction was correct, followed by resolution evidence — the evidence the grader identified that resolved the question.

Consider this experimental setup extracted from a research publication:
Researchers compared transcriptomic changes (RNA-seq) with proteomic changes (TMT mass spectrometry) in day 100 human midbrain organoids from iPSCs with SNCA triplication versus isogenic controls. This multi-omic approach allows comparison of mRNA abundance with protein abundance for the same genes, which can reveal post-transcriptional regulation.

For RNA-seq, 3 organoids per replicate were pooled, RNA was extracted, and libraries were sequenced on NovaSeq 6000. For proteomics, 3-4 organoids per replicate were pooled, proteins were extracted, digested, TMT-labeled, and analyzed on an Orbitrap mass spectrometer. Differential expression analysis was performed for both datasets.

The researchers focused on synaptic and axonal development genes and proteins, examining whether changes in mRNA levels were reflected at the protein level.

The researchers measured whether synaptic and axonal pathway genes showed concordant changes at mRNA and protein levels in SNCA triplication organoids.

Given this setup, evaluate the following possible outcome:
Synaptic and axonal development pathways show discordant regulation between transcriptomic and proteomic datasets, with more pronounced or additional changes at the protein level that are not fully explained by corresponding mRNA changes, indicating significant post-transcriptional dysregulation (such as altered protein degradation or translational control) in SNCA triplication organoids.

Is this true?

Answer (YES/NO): NO